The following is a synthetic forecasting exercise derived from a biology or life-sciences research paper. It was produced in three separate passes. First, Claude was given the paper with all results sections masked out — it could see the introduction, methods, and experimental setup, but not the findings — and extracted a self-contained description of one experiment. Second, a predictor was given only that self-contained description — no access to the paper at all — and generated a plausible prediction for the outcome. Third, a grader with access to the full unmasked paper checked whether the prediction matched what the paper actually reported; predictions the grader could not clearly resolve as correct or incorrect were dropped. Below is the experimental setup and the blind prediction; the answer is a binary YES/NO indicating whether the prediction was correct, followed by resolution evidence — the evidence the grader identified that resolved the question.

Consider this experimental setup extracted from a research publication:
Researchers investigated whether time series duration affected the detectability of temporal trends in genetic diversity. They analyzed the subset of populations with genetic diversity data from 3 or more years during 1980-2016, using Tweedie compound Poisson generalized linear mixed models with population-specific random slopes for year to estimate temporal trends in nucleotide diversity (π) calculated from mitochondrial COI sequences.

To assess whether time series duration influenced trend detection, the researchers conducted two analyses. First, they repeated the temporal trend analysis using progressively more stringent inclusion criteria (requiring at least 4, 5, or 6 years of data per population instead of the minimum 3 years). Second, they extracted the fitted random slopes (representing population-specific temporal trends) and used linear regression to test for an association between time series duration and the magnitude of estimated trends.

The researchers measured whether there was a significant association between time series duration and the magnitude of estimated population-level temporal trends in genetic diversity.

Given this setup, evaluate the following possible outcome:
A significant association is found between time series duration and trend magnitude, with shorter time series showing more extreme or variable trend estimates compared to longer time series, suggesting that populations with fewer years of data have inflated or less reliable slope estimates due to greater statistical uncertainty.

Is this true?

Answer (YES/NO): NO